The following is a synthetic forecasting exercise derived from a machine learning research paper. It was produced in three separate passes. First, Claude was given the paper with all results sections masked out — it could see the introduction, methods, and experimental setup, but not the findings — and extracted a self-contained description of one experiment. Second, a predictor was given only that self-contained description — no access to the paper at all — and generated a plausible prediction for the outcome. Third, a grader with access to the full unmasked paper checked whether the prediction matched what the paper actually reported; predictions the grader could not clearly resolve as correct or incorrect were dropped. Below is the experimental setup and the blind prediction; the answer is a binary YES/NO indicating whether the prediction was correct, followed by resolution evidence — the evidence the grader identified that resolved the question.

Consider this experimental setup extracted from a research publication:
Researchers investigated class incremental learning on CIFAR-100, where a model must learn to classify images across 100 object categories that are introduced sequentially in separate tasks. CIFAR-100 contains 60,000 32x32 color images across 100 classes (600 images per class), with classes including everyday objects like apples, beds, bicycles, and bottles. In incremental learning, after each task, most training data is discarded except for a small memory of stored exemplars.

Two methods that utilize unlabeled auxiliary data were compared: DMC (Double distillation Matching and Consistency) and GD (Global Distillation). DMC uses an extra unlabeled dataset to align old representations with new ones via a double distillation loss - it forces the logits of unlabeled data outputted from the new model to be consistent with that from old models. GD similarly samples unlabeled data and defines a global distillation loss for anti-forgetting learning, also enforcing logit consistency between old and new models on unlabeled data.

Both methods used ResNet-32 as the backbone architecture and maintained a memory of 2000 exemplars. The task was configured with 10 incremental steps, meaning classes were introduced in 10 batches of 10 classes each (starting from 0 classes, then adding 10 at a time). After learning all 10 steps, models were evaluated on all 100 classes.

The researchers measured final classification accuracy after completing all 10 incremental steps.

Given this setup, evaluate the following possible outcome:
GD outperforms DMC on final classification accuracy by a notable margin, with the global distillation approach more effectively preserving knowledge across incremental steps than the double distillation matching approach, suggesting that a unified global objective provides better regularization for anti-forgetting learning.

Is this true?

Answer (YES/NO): YES